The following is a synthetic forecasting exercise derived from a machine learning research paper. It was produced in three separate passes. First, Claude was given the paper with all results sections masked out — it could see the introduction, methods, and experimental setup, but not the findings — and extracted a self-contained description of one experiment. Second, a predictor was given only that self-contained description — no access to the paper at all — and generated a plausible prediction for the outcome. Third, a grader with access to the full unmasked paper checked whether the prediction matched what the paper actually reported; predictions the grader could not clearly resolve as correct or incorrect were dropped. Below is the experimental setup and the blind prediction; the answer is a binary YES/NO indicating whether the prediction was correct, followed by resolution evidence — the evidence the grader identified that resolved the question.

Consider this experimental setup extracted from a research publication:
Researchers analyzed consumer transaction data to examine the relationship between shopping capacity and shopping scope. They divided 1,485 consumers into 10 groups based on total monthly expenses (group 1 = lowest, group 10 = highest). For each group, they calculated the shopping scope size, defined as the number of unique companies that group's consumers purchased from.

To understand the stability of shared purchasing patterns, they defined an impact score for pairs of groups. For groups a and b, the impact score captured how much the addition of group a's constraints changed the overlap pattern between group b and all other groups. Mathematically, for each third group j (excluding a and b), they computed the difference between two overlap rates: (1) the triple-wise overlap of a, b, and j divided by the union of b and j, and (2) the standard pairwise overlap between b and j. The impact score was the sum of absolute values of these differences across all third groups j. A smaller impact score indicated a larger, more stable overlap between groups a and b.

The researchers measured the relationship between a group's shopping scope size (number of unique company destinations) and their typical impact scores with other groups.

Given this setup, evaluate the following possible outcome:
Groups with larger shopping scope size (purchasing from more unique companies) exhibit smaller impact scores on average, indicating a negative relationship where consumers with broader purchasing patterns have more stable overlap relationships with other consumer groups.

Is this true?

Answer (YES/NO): NO